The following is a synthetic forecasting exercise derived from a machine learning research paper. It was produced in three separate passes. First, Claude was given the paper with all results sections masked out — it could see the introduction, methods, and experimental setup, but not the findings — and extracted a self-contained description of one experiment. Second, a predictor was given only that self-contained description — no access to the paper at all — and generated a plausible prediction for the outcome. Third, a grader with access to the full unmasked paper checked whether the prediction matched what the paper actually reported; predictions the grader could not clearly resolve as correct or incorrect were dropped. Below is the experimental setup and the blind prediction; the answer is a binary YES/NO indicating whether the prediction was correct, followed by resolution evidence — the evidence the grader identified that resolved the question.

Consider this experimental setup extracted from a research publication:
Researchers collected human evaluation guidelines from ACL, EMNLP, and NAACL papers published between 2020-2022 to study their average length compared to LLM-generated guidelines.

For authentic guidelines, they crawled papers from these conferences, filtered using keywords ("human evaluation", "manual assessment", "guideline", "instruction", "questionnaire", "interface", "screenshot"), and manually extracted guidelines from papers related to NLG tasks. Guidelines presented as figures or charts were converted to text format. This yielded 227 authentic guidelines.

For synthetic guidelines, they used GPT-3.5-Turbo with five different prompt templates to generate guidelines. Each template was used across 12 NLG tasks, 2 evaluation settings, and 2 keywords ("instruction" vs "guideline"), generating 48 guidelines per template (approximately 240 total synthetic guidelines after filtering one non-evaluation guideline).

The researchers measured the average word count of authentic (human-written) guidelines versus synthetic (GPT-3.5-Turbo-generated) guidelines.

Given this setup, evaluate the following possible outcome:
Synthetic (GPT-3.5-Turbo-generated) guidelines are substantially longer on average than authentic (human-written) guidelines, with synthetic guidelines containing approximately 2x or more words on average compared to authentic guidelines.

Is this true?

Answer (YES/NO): NO